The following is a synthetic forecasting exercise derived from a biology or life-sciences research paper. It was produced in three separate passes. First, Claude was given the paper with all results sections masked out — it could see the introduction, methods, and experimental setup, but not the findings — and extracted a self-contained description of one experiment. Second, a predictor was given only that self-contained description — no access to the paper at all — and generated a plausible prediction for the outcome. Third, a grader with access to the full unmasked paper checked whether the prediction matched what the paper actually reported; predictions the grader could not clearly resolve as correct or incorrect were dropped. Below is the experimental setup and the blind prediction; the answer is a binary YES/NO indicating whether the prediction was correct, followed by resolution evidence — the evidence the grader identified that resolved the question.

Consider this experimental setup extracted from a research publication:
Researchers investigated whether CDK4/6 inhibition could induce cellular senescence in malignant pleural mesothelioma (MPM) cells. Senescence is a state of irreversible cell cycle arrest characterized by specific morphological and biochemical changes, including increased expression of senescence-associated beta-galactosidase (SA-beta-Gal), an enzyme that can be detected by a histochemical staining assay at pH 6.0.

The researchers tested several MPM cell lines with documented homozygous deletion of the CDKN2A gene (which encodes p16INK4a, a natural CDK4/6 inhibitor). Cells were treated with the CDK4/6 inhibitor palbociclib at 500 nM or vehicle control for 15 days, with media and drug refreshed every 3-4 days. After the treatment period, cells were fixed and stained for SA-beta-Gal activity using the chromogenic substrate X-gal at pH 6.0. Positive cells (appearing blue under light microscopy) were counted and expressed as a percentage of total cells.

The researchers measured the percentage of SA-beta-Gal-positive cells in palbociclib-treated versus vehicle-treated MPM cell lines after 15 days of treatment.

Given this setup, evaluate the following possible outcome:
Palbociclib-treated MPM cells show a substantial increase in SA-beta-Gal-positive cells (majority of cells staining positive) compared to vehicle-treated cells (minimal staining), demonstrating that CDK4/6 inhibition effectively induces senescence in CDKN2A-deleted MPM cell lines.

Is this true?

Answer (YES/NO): NO